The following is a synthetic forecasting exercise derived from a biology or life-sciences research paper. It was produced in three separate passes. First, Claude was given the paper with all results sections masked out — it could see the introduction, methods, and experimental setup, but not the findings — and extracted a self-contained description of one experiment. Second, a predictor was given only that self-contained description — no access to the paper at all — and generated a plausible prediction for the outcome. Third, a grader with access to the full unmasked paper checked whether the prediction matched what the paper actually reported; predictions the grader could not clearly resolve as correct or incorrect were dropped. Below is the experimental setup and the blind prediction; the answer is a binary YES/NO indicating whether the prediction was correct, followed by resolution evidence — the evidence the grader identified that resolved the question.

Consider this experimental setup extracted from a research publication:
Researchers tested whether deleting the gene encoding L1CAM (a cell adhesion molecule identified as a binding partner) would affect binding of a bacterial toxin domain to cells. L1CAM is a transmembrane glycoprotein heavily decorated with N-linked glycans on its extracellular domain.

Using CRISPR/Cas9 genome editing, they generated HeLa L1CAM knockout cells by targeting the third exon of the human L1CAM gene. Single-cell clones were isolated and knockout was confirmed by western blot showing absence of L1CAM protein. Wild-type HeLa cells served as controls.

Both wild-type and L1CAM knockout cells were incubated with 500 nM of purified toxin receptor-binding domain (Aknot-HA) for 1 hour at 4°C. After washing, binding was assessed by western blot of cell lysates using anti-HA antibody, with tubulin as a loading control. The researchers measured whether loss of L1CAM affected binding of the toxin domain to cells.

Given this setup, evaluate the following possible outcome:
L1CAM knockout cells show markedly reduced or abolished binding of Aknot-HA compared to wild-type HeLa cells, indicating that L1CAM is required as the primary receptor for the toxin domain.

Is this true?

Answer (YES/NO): NO